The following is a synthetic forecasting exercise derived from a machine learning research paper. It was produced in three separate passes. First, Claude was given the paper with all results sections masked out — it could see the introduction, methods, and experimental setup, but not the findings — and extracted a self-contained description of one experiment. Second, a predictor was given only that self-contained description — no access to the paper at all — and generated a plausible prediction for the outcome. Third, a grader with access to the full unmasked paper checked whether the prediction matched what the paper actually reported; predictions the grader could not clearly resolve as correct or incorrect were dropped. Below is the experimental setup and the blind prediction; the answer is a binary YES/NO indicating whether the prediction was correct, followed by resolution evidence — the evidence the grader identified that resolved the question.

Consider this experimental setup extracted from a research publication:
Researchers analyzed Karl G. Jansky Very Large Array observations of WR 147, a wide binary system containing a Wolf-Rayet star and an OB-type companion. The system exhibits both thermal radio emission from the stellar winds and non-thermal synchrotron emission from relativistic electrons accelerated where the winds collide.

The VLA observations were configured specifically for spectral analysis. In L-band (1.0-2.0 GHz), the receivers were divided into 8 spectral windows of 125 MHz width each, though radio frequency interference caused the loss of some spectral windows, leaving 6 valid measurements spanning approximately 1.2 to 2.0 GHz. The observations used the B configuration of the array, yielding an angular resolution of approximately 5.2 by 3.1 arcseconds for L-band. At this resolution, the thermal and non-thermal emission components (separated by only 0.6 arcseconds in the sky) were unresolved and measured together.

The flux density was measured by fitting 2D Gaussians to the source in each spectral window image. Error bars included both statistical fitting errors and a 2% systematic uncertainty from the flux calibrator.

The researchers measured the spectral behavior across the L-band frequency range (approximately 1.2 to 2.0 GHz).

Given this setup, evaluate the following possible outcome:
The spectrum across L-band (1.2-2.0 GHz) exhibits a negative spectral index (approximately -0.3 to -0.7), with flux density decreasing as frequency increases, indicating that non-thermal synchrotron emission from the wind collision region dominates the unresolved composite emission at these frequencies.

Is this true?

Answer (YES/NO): NO